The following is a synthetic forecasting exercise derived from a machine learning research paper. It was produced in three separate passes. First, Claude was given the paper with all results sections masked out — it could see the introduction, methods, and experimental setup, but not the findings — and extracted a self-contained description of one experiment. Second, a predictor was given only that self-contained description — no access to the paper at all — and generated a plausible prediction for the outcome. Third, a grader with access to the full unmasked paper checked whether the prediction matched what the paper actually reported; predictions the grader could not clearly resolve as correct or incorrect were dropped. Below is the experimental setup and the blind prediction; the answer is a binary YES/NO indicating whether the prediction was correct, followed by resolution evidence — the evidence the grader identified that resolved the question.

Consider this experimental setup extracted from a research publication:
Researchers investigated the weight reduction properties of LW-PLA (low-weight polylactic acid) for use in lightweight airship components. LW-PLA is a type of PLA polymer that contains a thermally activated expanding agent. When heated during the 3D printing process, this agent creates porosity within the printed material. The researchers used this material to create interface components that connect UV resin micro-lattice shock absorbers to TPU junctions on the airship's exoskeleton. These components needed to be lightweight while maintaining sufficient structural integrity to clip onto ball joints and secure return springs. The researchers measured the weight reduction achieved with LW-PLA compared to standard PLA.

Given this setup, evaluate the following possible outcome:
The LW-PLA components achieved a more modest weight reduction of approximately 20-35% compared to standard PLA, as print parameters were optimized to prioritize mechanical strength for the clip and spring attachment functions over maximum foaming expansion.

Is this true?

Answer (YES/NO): NO